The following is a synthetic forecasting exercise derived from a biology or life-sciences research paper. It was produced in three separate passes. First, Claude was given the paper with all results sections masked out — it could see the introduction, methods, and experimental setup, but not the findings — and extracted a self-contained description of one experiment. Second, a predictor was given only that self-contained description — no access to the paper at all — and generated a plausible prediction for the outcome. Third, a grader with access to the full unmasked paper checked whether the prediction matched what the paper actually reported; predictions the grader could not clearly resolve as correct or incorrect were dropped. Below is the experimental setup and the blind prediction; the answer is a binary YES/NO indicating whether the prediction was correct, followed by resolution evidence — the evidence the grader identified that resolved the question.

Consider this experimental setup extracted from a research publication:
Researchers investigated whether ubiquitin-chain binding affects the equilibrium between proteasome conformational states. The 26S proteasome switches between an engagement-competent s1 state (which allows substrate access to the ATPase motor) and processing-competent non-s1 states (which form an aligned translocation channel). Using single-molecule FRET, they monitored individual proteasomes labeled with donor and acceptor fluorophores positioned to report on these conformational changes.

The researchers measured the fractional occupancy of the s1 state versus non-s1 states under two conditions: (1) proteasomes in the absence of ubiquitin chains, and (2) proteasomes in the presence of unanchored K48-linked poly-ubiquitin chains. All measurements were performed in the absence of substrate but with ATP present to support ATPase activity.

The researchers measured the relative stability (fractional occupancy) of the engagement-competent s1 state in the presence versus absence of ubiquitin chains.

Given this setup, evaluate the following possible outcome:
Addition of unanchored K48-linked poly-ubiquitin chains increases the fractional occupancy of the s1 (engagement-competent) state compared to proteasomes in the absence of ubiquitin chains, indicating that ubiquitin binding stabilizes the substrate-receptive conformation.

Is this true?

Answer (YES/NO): YES